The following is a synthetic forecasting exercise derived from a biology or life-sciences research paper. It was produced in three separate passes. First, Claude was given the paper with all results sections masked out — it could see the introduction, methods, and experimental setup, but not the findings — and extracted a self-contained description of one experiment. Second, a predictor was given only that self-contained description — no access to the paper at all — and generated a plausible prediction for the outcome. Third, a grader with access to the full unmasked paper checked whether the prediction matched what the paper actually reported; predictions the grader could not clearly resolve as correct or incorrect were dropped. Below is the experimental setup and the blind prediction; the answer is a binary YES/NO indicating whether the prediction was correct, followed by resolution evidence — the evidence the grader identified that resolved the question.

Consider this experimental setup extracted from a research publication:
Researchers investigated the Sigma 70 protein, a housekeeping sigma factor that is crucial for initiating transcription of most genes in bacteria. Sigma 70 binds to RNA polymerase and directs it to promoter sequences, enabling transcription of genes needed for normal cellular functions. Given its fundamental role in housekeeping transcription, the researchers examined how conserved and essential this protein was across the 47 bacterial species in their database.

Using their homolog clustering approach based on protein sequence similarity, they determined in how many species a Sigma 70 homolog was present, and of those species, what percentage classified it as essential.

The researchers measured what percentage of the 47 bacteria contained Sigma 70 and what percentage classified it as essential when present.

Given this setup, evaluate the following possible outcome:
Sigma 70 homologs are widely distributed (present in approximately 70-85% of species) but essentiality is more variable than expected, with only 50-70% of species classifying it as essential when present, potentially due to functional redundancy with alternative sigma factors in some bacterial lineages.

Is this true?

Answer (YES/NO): YES